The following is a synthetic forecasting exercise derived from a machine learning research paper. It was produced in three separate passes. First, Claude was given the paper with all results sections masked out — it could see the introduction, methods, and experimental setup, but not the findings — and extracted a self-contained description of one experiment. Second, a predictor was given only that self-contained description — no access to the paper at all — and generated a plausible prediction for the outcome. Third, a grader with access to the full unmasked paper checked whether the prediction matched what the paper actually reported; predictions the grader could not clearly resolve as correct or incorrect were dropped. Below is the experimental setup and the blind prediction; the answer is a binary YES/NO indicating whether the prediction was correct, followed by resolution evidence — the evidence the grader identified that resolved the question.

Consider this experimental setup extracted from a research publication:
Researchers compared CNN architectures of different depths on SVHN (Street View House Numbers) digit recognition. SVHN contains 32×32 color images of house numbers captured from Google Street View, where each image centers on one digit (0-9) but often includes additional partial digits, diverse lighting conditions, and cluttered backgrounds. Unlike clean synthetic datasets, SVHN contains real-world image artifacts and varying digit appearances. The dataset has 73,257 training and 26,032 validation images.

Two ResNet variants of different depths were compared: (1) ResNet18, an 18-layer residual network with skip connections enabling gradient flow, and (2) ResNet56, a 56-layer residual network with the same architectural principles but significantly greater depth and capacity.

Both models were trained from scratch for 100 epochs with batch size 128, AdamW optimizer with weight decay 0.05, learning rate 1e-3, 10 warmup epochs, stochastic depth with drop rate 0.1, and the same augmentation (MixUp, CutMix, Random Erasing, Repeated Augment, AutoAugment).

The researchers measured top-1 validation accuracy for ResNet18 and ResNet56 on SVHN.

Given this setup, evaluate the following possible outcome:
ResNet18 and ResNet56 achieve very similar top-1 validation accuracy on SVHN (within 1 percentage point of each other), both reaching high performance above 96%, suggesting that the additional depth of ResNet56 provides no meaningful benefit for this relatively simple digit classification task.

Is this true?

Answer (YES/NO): YES